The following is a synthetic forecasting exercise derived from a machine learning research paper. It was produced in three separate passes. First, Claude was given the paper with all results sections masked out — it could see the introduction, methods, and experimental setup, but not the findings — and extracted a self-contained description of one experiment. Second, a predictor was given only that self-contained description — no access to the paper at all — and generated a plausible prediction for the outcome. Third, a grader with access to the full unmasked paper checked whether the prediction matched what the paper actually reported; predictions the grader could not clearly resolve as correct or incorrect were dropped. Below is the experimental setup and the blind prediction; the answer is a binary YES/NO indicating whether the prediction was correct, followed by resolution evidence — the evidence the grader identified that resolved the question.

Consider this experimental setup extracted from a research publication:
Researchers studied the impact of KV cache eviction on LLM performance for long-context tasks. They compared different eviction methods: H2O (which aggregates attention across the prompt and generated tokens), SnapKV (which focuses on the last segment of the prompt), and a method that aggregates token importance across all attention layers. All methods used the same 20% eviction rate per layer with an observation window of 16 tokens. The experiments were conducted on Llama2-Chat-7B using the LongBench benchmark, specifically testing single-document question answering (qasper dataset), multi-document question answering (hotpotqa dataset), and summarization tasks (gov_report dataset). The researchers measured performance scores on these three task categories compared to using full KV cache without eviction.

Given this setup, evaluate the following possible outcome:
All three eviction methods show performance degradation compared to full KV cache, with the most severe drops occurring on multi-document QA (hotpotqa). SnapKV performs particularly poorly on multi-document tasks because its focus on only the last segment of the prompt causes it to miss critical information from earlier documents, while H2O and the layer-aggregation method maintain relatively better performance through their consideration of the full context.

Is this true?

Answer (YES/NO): NO